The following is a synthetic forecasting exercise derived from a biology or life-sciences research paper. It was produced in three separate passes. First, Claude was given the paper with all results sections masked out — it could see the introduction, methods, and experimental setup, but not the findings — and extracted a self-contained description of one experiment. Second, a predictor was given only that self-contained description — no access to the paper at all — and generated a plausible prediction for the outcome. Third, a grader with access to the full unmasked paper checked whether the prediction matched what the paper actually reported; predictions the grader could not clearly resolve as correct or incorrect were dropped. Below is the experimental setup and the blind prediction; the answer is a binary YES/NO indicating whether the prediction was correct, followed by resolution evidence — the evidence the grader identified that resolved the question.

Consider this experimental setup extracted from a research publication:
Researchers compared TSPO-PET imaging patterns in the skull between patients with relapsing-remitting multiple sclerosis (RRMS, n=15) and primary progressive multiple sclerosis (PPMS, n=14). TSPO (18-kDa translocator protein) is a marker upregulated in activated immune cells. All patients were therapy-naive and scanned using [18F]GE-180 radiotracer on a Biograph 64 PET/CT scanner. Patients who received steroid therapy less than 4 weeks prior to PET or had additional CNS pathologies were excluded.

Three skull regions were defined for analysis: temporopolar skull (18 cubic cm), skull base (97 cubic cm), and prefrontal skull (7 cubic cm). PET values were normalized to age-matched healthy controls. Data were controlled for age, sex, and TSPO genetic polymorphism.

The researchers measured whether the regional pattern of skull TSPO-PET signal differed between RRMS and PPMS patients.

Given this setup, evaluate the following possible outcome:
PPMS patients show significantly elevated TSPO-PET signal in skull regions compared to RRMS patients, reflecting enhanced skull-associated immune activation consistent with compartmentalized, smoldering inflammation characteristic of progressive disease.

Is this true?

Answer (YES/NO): NO